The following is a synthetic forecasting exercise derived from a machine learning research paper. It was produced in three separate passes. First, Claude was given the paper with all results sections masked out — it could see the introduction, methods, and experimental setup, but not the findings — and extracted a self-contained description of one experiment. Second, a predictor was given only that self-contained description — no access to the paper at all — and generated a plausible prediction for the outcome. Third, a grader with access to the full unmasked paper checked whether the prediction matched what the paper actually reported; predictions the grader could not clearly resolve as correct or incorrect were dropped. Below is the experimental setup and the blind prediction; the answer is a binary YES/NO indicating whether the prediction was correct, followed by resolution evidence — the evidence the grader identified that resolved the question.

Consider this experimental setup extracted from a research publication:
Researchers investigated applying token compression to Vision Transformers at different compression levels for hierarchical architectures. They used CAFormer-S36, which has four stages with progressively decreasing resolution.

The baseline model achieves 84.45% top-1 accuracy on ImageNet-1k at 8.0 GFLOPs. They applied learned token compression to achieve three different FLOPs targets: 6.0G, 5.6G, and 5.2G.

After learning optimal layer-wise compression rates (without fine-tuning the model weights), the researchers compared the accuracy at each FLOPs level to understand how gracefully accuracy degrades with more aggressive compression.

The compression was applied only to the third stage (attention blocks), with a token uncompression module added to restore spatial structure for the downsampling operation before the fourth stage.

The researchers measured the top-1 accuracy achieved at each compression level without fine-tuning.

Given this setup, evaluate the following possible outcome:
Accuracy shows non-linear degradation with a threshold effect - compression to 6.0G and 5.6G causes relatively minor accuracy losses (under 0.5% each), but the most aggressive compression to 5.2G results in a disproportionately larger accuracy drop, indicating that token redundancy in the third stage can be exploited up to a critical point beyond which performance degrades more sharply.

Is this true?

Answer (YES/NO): NO